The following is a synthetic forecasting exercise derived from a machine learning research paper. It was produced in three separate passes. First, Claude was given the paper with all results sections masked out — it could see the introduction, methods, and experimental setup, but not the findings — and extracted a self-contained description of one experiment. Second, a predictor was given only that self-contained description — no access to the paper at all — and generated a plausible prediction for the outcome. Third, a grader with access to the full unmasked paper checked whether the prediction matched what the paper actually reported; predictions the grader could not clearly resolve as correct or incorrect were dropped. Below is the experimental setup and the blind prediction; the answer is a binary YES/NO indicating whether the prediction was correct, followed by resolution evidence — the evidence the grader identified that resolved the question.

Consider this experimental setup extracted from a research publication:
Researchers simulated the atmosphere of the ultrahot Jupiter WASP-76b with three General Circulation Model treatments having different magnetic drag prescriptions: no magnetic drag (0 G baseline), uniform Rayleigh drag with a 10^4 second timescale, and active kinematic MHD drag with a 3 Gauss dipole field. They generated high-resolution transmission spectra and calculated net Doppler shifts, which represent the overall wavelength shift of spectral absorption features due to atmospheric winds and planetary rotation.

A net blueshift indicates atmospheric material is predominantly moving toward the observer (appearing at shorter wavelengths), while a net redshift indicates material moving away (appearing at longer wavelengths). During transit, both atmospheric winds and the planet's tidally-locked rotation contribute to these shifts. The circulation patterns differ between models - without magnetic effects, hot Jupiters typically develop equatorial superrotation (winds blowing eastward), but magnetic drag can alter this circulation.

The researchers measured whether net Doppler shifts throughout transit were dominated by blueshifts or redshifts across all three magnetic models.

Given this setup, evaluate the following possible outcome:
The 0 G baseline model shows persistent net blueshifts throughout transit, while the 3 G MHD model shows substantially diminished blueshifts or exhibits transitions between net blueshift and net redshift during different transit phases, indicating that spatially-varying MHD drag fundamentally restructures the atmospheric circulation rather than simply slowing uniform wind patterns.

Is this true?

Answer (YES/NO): YES